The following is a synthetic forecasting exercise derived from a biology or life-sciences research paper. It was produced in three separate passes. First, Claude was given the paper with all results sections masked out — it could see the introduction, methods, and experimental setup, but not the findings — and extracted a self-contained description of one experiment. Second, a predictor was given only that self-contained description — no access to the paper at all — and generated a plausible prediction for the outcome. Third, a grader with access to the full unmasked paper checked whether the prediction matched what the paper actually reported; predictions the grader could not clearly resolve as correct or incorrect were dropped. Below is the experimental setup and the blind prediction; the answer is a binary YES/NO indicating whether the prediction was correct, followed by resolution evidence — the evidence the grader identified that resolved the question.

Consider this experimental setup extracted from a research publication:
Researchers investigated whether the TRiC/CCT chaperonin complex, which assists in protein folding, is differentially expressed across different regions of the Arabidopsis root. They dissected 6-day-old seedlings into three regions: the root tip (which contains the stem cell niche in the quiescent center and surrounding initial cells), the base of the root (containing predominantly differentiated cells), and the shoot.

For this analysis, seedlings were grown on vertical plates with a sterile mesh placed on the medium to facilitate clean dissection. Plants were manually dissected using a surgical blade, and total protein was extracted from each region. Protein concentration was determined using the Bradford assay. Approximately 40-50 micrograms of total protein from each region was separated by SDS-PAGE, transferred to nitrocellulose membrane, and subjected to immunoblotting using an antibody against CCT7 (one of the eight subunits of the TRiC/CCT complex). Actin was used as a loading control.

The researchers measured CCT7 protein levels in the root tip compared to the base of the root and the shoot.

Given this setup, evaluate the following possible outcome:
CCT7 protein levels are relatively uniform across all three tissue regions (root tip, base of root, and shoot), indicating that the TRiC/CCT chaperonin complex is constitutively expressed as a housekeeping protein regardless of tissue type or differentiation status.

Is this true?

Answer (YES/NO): NO